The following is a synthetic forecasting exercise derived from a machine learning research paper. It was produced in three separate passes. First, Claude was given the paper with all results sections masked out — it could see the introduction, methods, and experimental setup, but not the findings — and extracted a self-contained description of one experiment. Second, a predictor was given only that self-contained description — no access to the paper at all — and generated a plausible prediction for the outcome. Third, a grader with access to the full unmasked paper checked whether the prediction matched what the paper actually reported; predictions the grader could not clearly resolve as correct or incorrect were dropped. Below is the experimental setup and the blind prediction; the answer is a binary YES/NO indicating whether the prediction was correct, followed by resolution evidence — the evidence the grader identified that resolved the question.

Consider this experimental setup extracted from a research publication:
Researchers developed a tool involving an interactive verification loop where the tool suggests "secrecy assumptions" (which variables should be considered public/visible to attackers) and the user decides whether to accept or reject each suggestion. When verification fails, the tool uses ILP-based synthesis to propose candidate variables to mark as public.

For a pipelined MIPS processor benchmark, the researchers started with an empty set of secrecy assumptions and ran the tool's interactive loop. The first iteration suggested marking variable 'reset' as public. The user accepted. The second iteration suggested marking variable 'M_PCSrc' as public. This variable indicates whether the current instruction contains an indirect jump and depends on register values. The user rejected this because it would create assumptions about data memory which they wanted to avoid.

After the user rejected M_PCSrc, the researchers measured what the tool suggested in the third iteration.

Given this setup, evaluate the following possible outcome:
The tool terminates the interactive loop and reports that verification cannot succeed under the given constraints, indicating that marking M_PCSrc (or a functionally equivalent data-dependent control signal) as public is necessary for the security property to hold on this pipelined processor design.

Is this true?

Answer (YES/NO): NO